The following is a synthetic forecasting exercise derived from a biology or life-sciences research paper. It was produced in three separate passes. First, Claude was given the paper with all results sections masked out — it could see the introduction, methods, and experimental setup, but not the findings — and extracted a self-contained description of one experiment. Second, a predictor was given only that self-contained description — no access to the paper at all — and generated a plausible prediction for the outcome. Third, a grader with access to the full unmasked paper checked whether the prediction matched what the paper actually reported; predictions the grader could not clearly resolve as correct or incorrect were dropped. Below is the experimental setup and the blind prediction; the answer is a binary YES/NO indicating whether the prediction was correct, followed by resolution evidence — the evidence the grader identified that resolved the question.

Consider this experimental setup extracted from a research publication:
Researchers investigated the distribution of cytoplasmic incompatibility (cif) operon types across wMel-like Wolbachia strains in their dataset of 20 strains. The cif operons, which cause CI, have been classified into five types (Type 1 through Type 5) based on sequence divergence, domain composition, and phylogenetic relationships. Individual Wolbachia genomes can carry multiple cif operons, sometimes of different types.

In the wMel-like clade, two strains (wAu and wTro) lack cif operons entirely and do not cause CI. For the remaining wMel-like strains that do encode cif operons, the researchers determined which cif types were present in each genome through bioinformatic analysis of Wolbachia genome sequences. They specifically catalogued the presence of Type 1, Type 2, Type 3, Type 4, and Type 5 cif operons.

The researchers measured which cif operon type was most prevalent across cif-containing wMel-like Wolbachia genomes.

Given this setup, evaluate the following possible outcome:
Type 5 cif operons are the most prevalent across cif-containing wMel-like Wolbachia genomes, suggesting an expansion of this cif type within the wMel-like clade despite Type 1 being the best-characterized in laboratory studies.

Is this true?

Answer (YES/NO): NO